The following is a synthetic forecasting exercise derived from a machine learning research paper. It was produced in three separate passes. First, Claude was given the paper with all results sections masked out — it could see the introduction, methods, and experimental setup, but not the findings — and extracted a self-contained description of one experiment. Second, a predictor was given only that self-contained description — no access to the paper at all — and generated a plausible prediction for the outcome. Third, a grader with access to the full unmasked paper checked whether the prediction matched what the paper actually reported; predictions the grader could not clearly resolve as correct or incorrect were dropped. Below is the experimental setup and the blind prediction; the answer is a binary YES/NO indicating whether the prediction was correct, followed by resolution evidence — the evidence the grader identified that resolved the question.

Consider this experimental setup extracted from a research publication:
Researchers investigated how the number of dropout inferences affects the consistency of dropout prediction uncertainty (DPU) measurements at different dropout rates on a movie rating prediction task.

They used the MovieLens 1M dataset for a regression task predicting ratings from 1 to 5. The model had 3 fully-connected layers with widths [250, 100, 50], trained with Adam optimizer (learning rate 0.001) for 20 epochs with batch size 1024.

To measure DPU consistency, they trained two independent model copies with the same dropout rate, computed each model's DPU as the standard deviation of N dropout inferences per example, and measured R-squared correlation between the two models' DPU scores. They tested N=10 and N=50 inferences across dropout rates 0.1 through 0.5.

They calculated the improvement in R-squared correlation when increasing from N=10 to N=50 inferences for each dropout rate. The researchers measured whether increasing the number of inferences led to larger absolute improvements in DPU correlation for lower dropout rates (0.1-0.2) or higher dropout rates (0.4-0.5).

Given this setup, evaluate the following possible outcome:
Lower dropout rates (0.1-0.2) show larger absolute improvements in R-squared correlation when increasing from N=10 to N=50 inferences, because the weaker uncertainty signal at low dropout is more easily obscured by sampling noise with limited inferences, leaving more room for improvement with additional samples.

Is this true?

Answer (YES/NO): YES